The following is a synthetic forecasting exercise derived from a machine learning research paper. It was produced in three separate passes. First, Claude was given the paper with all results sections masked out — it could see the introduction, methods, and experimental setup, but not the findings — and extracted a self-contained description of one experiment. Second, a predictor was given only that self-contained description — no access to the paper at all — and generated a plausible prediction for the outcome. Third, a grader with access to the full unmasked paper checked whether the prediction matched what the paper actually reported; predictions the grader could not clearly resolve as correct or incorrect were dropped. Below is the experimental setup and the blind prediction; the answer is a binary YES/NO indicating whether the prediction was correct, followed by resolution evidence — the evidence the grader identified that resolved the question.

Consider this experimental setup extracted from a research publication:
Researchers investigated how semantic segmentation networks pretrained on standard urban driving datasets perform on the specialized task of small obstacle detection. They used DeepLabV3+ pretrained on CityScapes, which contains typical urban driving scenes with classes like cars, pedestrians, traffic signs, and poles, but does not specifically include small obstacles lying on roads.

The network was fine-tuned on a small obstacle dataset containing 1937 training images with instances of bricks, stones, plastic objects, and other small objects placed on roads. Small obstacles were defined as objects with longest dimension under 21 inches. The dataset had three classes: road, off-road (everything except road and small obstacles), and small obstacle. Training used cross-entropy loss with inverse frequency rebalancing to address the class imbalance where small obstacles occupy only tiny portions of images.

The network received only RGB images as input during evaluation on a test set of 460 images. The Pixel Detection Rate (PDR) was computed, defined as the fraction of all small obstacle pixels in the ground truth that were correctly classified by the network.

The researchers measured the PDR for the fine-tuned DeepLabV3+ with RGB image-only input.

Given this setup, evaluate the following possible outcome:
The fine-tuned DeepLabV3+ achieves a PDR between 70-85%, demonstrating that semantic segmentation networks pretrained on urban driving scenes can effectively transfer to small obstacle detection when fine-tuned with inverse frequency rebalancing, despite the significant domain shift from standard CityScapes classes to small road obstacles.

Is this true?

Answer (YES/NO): NO